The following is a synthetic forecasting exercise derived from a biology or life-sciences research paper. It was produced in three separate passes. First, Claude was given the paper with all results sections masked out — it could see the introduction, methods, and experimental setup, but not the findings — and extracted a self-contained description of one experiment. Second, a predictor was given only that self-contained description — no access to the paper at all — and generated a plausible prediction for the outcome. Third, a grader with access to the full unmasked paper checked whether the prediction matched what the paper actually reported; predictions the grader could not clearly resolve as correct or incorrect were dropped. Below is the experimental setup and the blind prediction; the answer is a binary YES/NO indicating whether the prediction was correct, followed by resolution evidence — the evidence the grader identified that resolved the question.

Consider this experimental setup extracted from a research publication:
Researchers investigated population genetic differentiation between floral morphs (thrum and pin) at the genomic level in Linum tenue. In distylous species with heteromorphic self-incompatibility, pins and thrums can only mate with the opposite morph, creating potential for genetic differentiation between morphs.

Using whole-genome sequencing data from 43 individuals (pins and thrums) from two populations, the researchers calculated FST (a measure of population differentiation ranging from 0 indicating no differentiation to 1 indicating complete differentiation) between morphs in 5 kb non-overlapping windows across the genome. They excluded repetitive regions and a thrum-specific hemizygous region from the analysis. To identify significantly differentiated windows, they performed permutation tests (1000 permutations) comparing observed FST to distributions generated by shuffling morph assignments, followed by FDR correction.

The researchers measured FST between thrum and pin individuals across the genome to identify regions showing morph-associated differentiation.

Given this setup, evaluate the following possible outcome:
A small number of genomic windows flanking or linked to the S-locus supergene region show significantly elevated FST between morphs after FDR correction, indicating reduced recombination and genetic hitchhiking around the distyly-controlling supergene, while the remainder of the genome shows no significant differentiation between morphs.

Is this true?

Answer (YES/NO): YES